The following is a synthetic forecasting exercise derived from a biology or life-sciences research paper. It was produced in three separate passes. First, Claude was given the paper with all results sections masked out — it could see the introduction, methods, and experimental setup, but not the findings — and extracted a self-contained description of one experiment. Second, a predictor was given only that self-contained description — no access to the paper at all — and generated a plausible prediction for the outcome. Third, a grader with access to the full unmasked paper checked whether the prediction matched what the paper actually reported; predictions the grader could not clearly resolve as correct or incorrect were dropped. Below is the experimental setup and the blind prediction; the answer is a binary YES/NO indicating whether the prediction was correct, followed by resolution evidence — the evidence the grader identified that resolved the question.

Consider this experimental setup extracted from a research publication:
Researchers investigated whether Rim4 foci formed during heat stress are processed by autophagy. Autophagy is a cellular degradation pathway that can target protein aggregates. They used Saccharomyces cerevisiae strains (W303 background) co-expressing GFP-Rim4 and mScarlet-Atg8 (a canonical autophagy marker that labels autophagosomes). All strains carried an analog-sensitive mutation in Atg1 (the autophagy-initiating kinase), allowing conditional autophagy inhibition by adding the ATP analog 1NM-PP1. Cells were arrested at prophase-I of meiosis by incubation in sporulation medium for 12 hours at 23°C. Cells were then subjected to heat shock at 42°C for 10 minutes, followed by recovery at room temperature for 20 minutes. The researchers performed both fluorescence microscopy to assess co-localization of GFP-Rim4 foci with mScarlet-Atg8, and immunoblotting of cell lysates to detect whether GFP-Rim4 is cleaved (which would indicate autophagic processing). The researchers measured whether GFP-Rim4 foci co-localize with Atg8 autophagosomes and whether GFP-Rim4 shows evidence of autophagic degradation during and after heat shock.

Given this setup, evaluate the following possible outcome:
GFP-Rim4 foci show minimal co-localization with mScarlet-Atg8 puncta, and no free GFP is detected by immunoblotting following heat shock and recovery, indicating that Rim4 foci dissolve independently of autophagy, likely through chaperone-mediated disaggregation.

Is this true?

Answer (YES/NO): YES